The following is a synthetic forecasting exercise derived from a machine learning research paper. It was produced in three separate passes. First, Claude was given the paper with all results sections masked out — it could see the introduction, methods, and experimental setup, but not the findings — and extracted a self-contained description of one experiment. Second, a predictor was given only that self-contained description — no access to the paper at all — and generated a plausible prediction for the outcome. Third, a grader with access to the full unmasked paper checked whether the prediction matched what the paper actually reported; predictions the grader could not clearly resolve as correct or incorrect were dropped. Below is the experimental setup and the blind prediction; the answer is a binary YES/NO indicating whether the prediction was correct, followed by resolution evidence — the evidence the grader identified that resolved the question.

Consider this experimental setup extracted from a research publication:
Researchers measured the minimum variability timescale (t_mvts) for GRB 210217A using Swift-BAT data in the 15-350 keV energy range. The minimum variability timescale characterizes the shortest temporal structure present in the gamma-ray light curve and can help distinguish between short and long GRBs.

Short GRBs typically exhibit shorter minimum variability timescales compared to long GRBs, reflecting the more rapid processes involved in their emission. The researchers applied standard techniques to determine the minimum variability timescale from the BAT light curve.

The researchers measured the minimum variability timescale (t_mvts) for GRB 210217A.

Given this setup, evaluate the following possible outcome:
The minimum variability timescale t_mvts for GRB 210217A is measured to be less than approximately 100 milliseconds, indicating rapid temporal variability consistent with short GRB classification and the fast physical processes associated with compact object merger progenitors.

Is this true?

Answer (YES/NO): NO